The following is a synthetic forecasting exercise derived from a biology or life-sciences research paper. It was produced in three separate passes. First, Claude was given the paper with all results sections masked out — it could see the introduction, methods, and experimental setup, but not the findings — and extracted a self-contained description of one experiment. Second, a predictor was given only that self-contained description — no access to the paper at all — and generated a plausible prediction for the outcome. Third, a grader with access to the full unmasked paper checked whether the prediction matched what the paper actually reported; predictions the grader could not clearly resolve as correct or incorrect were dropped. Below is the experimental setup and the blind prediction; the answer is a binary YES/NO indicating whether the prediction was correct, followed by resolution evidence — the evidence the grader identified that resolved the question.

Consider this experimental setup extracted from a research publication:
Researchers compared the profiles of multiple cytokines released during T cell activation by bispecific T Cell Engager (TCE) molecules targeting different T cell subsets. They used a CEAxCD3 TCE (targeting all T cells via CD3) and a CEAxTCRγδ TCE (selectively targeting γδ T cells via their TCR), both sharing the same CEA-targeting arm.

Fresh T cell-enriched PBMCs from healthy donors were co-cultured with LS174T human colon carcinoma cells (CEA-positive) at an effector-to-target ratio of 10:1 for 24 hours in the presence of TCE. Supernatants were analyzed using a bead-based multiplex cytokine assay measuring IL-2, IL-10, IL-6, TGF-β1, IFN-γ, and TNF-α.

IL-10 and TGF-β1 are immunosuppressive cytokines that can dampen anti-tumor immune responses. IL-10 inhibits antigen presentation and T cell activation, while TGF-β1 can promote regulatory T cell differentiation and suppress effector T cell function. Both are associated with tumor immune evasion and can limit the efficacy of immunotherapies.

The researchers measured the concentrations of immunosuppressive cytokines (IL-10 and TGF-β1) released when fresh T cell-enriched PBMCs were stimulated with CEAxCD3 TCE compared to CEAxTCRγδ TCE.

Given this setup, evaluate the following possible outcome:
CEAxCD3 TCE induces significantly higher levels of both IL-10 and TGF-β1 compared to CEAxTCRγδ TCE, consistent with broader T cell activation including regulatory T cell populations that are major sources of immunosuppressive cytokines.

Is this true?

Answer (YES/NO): NO